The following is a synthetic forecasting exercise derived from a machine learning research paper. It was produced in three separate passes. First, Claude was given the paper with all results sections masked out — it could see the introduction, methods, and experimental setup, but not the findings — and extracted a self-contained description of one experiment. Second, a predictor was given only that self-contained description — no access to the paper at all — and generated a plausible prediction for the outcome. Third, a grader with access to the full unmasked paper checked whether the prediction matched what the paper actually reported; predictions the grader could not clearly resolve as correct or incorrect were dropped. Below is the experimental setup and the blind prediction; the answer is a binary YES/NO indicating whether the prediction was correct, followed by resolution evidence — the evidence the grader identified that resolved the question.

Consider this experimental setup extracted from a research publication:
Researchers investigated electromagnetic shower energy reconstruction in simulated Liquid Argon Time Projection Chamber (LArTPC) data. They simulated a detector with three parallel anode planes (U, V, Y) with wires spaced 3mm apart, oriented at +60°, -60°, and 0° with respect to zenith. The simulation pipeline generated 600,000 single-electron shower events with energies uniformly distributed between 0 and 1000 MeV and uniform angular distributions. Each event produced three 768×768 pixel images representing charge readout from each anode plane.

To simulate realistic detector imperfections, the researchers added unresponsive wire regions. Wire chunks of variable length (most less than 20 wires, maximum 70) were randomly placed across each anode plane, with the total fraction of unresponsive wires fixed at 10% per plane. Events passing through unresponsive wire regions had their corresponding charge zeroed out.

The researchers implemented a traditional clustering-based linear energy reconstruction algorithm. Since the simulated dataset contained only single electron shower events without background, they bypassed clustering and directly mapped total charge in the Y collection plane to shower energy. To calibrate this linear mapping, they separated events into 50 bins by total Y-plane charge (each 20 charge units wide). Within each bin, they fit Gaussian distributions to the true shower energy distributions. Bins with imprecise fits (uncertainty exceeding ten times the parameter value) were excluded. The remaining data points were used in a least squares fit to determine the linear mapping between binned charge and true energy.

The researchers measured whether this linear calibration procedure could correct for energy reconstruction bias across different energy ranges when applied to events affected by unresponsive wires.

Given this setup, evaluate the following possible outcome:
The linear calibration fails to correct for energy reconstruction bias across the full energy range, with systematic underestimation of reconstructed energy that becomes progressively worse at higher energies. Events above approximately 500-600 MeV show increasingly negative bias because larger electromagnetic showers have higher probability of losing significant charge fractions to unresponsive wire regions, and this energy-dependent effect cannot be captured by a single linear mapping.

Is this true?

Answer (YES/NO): NO